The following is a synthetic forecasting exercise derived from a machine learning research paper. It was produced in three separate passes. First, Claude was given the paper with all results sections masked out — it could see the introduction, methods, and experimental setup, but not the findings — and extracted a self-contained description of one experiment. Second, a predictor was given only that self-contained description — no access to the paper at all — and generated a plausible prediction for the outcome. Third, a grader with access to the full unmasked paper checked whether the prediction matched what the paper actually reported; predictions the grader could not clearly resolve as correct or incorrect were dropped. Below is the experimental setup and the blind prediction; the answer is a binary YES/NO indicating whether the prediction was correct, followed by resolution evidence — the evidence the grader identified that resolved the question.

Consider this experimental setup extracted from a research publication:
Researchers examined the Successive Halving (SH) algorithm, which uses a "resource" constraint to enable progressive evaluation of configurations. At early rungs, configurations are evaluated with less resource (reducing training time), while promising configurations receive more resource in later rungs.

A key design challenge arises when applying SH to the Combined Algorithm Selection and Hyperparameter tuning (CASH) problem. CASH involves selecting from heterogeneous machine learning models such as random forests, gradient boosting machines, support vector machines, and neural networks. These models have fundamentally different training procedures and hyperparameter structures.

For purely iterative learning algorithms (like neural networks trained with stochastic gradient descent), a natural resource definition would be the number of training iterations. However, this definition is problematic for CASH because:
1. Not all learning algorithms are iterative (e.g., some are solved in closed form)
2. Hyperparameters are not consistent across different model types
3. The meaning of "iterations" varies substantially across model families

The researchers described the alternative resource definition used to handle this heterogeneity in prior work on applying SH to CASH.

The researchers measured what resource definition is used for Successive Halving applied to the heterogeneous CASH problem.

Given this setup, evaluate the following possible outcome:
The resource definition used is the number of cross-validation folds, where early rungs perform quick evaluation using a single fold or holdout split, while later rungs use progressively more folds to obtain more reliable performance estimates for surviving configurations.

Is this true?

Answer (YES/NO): NO